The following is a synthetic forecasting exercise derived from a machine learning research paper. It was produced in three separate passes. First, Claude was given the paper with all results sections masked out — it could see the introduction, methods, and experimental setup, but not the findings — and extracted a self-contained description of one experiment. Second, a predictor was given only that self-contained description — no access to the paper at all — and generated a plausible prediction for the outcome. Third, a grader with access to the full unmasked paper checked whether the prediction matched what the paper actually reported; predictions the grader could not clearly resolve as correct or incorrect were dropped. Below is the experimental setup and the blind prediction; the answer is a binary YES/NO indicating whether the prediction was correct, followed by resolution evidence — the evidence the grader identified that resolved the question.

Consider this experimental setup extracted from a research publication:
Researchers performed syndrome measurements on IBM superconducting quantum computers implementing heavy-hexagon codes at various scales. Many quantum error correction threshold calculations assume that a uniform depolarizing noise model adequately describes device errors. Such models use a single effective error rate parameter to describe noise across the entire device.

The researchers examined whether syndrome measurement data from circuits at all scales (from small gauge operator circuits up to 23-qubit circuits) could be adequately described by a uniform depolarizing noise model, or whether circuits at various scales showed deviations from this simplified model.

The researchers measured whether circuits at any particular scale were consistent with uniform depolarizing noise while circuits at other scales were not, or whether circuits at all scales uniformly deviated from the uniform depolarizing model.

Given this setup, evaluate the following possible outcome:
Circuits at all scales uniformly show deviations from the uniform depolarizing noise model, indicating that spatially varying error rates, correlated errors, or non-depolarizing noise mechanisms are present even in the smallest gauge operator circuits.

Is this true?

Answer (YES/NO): YES